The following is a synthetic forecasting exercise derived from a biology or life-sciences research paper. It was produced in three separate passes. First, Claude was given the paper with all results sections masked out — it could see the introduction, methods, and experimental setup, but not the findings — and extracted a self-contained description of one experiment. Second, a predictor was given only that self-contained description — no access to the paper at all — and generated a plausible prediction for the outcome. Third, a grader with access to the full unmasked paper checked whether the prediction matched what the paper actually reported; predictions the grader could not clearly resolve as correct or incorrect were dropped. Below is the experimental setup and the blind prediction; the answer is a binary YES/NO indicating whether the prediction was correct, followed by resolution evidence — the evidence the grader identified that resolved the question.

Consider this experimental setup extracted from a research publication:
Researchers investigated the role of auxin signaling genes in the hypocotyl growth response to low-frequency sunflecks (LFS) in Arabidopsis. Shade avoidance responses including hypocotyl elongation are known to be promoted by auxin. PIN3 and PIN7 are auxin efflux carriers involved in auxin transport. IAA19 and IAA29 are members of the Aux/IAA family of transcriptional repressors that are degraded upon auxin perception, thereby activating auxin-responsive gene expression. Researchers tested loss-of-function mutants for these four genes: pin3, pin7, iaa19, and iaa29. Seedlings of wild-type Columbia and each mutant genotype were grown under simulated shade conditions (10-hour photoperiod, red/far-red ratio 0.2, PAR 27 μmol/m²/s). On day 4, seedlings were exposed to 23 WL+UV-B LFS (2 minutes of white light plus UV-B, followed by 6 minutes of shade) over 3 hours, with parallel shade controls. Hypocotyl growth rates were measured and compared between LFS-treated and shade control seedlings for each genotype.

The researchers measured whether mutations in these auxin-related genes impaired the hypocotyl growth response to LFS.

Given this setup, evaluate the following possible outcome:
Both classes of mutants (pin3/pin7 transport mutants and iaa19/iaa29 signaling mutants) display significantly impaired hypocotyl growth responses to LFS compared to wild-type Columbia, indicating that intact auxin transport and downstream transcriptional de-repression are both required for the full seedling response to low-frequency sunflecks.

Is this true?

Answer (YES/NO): YES